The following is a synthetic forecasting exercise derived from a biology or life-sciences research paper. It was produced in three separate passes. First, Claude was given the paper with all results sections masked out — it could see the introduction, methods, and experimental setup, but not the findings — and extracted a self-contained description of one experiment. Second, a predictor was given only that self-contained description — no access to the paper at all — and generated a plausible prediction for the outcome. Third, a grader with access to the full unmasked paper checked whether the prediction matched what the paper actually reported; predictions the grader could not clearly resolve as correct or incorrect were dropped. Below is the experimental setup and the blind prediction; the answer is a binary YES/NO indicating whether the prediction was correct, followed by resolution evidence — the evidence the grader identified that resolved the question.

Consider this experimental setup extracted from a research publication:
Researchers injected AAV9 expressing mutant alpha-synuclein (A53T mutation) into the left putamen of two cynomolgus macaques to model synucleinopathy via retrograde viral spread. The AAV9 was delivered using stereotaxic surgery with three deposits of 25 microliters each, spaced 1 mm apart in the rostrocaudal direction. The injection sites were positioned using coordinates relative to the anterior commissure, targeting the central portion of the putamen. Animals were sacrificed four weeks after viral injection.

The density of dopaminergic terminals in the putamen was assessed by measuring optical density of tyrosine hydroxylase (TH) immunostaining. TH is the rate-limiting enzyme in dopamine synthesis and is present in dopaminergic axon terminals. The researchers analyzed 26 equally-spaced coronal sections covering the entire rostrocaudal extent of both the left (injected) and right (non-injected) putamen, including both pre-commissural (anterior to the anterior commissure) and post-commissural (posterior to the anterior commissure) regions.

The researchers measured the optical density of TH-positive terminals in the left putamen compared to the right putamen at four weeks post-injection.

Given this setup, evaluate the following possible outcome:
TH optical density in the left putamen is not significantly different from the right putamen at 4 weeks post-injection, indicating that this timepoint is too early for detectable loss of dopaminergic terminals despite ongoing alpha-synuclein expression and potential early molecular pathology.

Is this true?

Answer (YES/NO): YES